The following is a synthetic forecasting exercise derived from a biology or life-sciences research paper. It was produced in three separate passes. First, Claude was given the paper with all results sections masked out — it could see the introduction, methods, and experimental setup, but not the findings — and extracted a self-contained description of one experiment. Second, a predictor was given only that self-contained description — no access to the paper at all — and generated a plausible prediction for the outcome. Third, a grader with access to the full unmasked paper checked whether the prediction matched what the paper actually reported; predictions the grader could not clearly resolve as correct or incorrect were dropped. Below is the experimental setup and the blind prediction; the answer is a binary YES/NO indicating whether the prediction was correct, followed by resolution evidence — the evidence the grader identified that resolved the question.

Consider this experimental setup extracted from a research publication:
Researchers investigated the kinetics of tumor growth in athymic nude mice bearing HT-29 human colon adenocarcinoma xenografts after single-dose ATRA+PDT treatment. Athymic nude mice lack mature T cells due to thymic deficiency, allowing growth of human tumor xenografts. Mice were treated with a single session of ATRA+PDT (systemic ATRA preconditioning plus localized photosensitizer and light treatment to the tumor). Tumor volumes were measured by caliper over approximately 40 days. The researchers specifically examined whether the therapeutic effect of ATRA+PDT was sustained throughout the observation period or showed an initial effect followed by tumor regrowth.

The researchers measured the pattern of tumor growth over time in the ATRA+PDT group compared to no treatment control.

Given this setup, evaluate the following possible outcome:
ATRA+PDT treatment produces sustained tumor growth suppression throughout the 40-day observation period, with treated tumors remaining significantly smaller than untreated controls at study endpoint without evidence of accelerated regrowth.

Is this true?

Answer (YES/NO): NO